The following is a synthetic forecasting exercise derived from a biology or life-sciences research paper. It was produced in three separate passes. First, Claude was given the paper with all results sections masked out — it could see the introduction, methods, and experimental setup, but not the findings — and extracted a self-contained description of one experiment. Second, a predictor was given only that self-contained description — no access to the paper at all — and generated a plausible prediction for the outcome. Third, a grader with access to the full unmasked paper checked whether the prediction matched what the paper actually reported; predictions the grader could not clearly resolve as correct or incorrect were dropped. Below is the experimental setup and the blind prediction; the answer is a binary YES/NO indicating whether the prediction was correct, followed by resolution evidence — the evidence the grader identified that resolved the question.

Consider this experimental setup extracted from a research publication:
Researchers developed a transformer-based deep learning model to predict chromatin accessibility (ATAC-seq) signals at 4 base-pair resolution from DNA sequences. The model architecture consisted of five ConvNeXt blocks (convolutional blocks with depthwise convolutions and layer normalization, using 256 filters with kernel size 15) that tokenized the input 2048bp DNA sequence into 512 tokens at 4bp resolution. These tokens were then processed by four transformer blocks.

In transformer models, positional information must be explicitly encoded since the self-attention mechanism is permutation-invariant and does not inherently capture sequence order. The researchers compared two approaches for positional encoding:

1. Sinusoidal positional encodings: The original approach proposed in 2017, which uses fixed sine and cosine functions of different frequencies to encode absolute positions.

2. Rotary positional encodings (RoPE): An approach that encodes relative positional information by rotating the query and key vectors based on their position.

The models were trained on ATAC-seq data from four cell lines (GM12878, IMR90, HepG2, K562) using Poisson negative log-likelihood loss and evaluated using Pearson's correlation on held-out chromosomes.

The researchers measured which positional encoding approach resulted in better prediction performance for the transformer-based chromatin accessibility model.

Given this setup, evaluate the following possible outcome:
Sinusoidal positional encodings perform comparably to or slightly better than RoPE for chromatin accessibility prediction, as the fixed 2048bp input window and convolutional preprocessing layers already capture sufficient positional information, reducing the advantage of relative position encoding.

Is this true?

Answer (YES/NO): NO